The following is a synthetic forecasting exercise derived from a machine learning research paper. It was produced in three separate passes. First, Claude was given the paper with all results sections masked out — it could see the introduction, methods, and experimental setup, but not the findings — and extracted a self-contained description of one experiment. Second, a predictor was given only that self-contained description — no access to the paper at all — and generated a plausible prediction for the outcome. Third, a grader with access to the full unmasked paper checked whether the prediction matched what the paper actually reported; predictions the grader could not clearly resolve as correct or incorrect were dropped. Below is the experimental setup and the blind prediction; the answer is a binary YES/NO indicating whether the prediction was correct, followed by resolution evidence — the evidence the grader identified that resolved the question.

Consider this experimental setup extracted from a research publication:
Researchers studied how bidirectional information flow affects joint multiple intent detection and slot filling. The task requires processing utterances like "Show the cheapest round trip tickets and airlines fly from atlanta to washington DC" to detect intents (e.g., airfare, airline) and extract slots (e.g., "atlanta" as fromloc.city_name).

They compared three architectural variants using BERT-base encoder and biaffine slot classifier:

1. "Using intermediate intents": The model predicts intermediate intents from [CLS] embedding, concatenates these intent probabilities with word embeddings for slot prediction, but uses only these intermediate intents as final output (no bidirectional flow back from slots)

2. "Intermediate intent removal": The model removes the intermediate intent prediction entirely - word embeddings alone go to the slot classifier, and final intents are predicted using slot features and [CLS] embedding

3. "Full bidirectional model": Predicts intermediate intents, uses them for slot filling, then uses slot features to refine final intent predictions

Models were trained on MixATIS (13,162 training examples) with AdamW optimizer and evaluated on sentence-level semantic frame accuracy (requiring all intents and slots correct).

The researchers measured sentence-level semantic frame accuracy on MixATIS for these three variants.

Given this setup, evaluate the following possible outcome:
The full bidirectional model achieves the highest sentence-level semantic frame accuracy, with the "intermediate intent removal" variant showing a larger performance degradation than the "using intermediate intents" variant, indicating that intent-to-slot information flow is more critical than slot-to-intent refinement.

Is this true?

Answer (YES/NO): NO